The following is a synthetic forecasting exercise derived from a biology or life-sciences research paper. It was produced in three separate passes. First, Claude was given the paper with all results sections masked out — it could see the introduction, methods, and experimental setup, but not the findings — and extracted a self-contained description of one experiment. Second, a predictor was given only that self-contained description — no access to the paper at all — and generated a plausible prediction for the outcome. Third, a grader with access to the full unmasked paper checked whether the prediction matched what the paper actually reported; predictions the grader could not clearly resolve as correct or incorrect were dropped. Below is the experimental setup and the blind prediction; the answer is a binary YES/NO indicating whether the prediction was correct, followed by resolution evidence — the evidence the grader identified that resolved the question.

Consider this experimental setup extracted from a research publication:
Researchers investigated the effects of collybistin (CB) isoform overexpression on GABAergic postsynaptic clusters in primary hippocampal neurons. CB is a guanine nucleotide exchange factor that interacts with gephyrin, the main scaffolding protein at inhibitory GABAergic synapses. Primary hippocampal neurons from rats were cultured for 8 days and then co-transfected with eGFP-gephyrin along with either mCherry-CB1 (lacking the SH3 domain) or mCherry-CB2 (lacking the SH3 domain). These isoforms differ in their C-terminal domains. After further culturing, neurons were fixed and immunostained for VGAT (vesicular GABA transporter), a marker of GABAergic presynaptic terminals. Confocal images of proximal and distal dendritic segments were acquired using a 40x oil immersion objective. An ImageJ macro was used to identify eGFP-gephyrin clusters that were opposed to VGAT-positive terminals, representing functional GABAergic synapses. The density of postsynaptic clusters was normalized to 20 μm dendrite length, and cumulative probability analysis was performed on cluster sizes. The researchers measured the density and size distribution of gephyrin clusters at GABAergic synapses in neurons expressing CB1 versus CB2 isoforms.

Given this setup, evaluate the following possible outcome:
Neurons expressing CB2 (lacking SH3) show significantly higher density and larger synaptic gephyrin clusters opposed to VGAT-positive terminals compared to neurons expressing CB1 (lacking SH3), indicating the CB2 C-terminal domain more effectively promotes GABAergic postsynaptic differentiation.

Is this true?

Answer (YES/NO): NO